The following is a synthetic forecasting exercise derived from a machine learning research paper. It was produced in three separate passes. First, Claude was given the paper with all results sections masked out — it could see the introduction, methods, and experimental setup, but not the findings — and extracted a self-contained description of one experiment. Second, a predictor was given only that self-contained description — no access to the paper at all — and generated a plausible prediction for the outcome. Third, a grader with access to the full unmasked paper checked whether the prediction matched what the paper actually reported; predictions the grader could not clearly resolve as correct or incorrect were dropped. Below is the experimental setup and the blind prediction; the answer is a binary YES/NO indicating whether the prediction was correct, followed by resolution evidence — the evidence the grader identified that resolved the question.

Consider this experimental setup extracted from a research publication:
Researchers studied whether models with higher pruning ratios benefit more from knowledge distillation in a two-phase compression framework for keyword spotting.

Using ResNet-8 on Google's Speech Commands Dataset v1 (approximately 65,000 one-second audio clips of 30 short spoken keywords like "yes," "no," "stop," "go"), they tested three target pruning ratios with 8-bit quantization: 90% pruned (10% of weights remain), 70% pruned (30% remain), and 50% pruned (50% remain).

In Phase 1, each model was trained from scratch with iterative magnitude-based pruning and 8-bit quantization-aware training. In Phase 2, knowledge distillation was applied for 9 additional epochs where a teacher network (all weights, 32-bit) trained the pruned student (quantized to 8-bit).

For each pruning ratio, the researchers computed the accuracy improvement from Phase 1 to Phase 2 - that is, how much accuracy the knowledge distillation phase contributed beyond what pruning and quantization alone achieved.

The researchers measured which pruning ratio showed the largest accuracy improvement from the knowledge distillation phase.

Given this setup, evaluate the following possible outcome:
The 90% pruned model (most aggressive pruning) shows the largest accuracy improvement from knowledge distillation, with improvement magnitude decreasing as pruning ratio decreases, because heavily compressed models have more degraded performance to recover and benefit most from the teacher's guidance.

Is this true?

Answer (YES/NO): NO